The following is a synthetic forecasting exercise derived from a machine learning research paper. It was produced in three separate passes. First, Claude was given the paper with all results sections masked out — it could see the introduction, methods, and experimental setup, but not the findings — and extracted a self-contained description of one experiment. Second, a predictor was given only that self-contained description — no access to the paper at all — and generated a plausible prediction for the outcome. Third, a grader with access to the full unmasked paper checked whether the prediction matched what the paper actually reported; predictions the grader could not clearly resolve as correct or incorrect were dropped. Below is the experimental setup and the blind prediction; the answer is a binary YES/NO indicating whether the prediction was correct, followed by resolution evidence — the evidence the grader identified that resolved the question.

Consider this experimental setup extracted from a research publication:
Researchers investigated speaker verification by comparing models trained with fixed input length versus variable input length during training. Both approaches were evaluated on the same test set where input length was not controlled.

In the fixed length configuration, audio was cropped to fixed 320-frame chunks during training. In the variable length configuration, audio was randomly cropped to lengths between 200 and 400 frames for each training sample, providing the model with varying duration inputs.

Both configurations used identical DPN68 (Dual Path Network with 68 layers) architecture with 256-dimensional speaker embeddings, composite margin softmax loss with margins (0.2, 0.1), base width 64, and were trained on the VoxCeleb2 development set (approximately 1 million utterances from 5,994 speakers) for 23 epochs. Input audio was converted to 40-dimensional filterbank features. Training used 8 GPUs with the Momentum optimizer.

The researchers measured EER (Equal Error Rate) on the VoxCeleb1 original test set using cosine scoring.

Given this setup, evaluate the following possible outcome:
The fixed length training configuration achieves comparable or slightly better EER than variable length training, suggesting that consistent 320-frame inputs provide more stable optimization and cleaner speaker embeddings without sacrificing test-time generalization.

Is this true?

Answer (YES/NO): NO